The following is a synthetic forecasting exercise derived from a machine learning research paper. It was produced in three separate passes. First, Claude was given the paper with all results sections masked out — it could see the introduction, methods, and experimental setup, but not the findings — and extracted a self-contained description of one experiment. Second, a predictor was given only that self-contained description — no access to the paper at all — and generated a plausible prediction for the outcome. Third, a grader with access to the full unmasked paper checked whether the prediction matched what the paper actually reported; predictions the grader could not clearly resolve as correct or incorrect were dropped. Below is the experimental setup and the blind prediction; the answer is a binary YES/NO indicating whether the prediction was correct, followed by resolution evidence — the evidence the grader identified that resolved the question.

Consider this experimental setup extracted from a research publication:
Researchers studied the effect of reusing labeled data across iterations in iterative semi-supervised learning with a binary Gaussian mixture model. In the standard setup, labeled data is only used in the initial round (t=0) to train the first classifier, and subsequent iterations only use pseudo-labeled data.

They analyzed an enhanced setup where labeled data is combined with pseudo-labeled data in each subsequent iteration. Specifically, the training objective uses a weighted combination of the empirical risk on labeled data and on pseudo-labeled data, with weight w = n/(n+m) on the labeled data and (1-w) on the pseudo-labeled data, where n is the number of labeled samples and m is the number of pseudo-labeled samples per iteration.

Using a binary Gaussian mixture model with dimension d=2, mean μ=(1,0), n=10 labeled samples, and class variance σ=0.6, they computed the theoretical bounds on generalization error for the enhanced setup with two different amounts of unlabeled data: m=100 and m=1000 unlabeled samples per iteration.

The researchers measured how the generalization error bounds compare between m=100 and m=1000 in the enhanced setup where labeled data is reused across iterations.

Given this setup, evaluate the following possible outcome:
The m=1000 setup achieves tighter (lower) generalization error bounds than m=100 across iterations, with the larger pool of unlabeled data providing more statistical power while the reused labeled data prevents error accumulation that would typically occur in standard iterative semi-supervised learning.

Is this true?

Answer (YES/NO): YES